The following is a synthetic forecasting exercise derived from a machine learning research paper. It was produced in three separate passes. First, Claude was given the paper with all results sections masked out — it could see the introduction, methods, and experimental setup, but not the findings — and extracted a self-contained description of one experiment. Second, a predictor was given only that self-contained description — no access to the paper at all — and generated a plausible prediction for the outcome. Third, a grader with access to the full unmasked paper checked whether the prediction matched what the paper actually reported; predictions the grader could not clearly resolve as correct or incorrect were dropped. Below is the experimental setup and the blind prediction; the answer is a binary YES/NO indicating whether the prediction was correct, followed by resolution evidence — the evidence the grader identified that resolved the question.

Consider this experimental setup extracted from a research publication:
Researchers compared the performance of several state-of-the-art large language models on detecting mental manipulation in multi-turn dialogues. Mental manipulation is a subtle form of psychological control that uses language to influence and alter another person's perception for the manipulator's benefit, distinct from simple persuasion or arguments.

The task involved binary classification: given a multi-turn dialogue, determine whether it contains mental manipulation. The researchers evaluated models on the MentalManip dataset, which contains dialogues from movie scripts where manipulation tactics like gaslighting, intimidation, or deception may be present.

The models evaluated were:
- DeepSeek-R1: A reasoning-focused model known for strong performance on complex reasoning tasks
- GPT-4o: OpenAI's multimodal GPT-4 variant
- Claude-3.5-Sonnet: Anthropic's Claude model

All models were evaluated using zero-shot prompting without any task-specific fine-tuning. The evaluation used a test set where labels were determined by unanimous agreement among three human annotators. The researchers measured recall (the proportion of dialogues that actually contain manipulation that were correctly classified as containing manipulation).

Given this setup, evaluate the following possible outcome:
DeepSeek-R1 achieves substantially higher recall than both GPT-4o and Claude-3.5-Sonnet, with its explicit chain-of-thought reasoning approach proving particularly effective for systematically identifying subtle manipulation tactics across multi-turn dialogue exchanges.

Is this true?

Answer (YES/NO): NO